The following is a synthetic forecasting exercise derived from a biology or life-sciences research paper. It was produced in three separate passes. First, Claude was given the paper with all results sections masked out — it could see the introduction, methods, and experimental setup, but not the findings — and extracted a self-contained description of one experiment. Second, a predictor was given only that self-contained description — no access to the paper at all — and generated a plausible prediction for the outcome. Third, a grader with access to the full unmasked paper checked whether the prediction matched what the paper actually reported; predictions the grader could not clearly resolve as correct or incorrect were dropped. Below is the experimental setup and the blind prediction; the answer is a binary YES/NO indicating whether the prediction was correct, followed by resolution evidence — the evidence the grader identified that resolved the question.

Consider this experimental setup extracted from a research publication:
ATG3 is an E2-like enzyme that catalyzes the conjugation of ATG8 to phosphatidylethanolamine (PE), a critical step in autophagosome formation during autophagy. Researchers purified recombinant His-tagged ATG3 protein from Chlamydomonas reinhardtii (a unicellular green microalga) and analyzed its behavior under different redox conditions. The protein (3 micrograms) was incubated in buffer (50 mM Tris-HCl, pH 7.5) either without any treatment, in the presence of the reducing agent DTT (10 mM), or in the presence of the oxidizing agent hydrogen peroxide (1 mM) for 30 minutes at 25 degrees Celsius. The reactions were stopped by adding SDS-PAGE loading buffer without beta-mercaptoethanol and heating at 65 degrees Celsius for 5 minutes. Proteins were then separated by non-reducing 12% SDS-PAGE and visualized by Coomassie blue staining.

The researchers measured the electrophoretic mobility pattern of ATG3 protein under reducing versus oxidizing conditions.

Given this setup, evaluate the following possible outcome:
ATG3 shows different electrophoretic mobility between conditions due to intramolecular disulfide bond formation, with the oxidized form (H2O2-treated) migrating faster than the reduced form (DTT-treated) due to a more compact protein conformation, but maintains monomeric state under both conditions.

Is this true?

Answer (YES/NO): NO